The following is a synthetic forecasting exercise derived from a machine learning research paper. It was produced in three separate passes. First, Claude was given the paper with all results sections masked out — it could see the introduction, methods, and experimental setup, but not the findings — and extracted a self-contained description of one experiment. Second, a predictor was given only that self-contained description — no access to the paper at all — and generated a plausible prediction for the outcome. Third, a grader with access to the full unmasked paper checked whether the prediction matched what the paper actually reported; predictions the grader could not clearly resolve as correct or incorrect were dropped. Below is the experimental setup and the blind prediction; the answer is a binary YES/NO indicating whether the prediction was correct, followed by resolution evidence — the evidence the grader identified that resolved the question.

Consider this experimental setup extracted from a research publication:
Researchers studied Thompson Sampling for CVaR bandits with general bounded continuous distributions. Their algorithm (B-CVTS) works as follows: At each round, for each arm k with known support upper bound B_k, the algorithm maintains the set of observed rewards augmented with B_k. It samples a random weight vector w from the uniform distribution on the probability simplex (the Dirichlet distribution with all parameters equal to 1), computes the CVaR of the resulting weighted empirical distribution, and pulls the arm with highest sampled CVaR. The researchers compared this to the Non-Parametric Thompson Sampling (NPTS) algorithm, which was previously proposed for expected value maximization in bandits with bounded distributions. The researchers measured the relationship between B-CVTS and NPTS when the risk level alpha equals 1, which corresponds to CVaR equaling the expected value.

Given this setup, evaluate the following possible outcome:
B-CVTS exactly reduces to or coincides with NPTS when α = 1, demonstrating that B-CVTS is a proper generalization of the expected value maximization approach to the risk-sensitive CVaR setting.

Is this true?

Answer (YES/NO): YES